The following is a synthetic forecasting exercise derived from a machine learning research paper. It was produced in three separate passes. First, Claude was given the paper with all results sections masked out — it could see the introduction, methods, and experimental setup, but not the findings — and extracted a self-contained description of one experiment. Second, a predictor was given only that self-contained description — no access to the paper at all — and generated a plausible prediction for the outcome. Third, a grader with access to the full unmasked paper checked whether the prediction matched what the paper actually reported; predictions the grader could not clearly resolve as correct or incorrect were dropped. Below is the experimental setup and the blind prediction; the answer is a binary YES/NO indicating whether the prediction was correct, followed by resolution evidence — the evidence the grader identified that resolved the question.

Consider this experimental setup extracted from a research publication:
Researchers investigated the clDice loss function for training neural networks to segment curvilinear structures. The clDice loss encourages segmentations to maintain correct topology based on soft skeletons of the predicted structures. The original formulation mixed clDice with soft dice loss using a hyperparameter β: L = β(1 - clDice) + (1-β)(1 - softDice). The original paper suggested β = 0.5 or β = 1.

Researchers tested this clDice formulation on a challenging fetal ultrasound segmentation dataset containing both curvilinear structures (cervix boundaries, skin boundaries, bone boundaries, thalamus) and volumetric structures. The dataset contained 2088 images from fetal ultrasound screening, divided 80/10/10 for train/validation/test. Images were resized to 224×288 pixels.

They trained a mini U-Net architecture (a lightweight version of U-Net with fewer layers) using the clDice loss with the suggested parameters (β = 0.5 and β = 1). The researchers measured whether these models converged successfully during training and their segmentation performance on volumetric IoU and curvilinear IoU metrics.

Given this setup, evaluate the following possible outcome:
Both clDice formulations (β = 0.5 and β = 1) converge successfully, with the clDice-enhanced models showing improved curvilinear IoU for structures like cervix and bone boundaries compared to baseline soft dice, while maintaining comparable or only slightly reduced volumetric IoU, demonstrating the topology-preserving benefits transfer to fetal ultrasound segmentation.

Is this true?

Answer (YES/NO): NO